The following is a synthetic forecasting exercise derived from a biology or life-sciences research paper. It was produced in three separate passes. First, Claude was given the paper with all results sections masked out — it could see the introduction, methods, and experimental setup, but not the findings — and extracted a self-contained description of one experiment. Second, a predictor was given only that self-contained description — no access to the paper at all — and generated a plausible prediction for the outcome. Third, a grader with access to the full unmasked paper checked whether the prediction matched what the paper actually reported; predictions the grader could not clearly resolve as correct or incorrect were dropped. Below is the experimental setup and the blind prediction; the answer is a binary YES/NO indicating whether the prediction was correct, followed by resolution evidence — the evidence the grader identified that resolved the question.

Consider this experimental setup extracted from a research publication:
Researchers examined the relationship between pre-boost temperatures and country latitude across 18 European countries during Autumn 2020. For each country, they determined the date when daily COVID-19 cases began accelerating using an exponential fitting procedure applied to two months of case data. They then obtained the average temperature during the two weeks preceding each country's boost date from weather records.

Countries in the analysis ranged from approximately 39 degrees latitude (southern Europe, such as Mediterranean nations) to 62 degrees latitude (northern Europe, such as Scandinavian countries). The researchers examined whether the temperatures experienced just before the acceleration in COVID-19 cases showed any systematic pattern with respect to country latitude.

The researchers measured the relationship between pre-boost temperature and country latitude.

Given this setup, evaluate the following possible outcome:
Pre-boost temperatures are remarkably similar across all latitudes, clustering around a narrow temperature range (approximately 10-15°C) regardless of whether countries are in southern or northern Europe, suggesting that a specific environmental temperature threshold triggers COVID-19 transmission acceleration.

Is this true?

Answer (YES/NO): NO